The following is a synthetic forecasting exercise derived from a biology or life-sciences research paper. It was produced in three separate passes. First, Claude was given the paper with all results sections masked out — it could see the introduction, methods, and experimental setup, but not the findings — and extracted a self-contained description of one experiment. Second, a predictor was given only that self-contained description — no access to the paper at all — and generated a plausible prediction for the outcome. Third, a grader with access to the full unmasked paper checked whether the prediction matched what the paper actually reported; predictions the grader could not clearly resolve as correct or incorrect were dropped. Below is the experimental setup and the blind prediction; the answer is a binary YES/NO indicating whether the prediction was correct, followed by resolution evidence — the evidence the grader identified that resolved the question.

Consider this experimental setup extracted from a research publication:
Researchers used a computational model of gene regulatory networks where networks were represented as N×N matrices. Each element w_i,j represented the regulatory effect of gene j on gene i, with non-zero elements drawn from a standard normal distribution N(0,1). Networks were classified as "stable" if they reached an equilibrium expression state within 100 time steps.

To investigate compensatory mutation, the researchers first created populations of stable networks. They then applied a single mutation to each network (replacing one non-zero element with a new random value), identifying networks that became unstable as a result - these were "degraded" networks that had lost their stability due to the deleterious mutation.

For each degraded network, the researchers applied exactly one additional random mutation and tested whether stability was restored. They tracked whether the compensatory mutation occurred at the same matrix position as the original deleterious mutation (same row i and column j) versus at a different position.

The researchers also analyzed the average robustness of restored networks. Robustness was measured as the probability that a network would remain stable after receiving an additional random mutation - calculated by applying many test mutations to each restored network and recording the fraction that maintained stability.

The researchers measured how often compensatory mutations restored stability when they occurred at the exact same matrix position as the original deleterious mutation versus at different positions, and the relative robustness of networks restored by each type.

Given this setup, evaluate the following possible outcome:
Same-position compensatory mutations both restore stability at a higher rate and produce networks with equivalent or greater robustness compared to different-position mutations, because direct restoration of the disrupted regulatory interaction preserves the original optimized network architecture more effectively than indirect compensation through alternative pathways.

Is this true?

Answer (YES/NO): YES